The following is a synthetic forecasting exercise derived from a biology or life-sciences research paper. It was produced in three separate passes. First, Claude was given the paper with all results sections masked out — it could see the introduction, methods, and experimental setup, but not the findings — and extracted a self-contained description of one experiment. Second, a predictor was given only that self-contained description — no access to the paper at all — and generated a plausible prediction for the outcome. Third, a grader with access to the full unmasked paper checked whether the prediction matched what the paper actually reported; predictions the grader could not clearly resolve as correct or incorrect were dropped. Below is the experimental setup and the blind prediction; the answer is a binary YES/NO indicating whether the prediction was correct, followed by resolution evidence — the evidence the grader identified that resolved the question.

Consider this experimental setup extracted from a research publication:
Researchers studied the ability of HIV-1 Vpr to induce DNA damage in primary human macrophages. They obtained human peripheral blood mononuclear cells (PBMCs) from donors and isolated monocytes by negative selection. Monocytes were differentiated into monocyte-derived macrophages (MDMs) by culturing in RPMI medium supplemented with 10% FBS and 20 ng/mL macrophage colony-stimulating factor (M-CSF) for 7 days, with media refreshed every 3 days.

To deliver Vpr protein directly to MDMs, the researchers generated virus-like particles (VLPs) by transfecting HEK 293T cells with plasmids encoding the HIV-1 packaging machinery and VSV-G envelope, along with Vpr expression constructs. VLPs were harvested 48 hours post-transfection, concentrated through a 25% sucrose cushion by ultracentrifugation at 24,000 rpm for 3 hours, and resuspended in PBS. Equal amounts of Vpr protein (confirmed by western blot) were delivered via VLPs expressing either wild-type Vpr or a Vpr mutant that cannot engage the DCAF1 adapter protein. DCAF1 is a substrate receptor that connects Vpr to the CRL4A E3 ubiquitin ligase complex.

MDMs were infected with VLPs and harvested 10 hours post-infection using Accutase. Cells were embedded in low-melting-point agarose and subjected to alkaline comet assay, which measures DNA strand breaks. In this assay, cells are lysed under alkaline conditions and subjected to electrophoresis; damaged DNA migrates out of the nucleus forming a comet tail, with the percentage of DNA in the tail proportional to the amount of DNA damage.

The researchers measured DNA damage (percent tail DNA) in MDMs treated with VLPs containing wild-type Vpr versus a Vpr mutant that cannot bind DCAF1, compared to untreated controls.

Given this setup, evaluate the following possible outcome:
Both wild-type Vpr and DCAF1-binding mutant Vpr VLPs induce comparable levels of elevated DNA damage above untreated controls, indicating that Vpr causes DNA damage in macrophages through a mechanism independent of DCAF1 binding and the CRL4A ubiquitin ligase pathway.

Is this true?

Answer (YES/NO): YES